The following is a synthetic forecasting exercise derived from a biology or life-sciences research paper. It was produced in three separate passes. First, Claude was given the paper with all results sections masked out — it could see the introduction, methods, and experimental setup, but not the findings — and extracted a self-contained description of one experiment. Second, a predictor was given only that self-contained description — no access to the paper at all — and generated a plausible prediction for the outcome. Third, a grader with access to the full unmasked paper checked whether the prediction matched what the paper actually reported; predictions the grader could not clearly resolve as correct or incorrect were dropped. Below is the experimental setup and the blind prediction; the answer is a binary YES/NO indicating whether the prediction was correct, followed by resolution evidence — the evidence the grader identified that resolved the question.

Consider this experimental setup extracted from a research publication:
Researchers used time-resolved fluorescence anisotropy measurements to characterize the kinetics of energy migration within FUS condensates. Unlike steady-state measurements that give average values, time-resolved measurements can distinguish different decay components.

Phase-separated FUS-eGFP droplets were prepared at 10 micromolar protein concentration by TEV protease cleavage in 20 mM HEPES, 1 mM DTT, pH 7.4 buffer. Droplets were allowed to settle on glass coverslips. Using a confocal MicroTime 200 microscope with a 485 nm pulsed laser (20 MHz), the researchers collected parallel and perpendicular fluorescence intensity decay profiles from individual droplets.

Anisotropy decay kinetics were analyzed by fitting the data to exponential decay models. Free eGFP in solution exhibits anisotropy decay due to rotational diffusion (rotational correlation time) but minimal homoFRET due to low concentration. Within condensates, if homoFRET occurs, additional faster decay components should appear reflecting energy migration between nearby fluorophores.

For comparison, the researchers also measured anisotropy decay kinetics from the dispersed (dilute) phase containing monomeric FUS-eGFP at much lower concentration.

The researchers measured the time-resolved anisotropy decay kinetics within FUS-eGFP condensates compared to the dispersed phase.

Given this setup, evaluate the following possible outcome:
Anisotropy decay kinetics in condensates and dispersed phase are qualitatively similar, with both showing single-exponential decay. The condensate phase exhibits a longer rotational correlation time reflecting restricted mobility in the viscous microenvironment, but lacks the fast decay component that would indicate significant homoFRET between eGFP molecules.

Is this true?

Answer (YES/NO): NO